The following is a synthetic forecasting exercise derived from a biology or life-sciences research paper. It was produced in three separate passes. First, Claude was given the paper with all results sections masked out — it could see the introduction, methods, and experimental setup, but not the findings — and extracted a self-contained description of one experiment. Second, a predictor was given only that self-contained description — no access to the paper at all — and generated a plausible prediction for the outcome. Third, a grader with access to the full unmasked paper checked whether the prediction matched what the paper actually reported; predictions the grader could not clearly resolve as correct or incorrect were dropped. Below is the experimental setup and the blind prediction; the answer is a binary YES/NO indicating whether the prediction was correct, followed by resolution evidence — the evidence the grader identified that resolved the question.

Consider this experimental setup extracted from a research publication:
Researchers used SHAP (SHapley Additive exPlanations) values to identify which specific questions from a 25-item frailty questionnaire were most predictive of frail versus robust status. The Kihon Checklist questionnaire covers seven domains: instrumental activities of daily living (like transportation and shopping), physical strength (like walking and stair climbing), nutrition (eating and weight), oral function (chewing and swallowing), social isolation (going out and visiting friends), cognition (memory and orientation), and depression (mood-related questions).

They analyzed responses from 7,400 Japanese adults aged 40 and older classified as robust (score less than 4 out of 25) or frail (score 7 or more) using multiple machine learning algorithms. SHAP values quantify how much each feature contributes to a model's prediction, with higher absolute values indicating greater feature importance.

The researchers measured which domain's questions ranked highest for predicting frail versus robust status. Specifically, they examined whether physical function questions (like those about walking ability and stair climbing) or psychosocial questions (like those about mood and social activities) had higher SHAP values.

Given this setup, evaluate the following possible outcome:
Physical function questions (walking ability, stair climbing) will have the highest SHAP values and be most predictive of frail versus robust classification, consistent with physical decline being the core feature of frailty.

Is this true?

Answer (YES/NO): NO